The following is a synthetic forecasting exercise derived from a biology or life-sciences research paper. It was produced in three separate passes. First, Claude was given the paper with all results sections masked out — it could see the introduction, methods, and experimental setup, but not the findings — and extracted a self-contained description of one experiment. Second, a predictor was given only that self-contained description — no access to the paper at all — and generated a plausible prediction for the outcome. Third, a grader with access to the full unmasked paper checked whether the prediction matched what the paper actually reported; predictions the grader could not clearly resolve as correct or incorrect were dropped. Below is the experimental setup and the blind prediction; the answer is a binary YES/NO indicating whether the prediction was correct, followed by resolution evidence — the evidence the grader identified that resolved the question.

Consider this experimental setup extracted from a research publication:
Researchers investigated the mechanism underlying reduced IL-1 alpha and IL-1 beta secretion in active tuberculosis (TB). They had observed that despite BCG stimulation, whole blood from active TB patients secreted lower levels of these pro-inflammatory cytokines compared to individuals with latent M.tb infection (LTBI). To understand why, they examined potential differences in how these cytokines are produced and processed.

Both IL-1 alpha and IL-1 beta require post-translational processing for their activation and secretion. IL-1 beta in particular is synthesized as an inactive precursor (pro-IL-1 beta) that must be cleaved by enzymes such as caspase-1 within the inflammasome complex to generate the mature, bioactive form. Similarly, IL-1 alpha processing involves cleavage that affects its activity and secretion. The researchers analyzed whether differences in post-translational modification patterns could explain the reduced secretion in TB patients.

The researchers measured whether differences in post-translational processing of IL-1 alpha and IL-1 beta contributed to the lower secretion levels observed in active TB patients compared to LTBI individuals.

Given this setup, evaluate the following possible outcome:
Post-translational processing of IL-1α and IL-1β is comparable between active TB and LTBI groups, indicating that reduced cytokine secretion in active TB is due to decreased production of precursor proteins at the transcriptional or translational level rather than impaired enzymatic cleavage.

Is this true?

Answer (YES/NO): NO